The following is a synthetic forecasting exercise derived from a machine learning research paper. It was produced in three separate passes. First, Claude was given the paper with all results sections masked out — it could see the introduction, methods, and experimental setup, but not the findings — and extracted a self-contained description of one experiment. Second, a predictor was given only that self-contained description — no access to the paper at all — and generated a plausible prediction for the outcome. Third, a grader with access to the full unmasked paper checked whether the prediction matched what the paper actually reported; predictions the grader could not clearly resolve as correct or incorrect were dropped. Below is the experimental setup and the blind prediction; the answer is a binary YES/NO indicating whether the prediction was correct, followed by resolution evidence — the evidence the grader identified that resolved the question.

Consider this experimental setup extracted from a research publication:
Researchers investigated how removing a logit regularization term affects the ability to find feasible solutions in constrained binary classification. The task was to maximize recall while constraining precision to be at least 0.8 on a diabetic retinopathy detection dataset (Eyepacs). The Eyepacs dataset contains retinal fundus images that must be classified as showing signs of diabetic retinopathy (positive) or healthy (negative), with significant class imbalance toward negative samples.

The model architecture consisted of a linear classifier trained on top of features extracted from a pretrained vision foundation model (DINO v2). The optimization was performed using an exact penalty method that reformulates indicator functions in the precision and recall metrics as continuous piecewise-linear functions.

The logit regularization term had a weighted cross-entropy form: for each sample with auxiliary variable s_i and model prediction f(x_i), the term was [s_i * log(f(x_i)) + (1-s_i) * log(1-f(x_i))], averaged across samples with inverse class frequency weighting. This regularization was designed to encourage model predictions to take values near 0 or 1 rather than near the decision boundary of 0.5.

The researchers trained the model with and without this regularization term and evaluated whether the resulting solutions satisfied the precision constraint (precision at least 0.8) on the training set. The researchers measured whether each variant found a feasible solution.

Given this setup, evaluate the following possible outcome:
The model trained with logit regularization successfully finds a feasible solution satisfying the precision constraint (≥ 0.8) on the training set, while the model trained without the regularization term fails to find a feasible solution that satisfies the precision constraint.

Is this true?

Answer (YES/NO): YES